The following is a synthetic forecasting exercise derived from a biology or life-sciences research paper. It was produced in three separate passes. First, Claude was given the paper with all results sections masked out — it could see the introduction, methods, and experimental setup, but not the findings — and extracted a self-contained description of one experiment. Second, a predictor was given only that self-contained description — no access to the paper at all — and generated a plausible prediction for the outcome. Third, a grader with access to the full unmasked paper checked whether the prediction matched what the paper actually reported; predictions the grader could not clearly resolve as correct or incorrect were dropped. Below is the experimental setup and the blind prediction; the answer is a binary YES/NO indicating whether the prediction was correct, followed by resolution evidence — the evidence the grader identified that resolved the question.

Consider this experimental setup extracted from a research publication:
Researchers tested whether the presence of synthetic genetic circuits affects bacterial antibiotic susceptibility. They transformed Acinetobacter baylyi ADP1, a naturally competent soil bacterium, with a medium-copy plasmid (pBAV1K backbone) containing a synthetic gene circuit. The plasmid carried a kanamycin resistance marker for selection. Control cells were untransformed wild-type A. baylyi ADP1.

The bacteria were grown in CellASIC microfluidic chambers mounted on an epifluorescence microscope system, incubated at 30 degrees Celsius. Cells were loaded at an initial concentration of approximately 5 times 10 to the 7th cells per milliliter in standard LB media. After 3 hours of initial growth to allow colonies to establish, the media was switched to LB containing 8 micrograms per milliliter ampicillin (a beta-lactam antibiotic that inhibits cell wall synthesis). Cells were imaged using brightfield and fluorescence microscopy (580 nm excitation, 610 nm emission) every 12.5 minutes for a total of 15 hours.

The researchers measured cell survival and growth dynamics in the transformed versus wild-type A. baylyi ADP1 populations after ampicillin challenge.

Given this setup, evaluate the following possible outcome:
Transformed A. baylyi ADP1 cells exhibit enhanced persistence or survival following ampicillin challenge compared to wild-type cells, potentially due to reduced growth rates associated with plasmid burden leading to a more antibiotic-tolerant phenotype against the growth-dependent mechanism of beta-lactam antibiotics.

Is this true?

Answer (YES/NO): NO